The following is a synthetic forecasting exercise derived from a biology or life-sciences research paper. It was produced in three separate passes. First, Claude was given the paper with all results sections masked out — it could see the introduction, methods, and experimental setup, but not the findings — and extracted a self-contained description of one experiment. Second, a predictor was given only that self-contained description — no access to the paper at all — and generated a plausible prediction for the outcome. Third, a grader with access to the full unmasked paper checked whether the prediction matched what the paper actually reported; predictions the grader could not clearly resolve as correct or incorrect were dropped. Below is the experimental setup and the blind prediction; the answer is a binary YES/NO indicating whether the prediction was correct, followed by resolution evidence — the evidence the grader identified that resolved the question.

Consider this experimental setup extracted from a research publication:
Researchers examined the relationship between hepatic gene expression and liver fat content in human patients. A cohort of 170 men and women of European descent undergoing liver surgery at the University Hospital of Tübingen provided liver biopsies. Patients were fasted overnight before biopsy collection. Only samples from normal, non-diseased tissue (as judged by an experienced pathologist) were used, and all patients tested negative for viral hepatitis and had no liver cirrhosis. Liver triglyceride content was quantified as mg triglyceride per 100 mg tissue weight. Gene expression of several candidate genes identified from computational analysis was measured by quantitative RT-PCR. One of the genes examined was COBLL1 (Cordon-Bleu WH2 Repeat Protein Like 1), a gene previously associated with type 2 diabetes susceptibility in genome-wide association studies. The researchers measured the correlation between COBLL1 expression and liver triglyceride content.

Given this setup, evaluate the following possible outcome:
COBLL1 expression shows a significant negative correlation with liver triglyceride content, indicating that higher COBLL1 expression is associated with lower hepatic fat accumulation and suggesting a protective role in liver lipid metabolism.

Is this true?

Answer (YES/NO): NO